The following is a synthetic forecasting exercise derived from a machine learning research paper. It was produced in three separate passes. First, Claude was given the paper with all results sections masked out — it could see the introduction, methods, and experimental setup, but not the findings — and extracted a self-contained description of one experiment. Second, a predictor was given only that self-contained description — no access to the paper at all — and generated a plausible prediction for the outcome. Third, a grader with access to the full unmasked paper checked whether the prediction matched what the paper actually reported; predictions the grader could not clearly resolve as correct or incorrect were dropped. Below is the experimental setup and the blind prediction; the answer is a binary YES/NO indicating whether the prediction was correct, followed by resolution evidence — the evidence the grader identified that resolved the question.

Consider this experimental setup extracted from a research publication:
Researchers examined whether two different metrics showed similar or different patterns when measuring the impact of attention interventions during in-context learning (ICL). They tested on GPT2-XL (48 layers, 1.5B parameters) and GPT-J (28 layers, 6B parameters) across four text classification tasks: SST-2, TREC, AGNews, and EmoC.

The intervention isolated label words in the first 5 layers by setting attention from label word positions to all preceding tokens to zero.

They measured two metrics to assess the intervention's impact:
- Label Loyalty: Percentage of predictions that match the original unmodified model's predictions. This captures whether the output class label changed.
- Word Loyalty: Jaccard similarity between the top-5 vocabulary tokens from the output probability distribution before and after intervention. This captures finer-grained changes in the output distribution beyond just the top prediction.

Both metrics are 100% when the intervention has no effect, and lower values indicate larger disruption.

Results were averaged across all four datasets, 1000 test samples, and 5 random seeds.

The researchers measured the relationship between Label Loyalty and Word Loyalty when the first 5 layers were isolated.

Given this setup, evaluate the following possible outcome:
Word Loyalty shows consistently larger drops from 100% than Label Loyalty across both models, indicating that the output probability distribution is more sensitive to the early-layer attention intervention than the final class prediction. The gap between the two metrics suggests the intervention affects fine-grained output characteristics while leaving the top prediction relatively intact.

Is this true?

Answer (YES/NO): NO